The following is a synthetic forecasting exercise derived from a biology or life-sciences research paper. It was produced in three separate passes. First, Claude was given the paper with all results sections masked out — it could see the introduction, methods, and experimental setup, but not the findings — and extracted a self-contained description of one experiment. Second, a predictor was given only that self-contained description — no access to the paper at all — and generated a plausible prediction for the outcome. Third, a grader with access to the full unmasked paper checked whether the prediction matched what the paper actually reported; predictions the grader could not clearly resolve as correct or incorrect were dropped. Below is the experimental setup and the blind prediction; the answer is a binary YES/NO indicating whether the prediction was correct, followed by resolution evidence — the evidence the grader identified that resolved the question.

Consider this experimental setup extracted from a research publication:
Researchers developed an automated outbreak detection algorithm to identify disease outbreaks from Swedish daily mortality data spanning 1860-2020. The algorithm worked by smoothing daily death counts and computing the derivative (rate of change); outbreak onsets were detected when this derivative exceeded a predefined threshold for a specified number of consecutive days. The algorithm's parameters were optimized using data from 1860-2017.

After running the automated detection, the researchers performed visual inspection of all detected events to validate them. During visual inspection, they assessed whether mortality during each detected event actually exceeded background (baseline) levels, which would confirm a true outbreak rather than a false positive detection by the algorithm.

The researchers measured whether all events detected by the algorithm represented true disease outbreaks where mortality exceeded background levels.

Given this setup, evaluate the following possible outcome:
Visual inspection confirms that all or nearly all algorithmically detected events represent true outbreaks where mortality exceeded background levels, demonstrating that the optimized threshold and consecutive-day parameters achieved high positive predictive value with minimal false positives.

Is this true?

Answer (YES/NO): NO